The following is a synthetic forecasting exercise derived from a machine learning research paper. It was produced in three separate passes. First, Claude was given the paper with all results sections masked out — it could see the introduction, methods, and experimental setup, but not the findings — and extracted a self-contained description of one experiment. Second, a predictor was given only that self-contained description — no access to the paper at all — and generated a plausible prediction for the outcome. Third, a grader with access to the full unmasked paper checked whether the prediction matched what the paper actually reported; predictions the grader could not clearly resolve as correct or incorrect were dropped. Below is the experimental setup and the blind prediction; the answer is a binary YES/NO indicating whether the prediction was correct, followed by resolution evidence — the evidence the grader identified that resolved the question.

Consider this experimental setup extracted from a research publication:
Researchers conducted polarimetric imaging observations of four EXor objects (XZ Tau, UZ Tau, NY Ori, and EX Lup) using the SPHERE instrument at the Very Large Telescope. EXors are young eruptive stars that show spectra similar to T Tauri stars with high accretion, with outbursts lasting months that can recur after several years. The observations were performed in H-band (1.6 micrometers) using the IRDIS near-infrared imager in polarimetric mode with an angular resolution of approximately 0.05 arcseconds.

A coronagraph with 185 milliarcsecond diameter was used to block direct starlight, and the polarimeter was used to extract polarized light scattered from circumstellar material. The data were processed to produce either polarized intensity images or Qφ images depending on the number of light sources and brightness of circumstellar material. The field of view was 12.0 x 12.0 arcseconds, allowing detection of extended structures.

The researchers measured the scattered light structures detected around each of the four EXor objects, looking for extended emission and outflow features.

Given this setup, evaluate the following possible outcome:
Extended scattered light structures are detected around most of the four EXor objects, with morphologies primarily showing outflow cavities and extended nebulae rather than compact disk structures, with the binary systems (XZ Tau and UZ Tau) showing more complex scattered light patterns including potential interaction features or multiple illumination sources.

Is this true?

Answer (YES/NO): NO